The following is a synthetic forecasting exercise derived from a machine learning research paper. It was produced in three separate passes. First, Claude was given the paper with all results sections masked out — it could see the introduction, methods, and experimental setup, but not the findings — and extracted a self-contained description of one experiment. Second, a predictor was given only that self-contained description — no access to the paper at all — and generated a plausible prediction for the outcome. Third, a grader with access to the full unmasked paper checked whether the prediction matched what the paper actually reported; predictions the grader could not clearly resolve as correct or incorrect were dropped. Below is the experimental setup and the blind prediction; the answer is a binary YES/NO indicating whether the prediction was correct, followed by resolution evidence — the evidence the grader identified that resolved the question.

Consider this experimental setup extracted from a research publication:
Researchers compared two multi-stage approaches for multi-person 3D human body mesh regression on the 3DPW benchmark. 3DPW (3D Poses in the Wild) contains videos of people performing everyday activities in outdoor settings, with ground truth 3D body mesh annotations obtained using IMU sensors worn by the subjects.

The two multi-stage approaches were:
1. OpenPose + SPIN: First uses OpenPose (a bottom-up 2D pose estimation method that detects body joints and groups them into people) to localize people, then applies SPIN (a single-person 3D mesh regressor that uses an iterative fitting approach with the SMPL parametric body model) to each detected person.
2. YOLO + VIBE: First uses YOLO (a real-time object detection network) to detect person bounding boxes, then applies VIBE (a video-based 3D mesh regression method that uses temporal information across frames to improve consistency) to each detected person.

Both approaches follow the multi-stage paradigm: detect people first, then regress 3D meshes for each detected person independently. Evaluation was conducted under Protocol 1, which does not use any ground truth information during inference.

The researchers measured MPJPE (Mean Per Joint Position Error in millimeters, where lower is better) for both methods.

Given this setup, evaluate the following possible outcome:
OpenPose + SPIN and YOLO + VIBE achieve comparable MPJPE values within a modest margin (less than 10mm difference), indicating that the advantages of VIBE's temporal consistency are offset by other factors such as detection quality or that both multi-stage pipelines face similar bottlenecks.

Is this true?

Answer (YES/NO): YES